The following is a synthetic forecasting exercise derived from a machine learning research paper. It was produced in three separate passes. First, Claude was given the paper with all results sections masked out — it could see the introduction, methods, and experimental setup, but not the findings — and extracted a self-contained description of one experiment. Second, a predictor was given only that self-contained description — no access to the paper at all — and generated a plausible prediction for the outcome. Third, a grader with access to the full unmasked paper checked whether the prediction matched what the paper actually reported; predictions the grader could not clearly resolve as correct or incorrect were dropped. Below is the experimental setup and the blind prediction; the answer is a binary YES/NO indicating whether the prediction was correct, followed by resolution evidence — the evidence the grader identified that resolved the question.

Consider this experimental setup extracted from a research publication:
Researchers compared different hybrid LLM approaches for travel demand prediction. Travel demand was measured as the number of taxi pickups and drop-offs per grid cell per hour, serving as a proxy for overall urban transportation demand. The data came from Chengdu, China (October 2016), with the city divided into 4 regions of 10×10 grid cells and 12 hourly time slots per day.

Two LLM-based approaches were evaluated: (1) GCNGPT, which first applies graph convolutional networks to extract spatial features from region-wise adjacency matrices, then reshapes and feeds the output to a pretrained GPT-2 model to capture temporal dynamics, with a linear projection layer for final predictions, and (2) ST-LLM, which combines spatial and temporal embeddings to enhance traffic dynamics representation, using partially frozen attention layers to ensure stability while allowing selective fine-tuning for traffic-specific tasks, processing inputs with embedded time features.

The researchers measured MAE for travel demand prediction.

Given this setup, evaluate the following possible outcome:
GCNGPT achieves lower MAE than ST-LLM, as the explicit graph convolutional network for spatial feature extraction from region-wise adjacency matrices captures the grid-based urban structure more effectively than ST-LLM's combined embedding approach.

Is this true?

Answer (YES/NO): YES